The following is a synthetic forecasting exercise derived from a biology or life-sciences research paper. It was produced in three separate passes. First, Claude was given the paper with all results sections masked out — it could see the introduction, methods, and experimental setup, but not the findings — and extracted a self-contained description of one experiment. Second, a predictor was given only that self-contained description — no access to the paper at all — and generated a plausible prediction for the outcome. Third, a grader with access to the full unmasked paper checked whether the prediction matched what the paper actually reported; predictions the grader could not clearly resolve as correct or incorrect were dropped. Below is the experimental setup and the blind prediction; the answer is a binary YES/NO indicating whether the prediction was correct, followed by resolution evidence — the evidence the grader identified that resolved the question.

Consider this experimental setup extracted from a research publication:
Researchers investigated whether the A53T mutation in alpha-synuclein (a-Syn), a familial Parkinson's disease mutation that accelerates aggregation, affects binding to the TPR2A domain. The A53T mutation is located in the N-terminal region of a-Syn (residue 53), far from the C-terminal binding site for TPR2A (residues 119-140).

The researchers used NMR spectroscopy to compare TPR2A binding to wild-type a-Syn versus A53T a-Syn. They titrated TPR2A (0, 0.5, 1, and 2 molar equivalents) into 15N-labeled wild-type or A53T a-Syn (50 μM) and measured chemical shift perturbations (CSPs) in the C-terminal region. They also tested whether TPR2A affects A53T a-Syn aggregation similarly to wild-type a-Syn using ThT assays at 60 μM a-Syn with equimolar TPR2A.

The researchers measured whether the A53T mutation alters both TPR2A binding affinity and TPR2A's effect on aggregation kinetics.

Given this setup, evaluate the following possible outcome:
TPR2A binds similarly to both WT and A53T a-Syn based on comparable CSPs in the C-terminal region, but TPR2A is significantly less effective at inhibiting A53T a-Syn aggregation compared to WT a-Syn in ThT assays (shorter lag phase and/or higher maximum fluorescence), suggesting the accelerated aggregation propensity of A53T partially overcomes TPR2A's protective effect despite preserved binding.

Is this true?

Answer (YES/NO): NO